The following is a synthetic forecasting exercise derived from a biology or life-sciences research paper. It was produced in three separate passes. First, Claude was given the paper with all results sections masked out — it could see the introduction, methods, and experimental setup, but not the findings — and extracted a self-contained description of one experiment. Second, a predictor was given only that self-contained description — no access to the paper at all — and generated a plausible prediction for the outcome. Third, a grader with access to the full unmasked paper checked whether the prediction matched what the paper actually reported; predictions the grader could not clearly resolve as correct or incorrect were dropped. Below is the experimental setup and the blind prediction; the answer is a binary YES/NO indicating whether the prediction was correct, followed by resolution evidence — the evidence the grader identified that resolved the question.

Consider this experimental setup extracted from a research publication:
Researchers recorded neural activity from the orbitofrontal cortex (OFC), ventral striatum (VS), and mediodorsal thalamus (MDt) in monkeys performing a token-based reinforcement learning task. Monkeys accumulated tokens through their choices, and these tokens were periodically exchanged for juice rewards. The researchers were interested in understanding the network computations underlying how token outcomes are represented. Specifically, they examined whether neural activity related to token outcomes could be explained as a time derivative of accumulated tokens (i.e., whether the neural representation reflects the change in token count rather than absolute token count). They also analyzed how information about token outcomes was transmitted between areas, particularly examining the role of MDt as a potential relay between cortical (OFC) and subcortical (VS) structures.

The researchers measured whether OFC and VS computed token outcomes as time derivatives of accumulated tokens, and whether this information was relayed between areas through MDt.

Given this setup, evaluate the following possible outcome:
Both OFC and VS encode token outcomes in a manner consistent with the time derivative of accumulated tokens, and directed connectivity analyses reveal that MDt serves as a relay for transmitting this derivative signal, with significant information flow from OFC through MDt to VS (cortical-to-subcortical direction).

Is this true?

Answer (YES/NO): NO